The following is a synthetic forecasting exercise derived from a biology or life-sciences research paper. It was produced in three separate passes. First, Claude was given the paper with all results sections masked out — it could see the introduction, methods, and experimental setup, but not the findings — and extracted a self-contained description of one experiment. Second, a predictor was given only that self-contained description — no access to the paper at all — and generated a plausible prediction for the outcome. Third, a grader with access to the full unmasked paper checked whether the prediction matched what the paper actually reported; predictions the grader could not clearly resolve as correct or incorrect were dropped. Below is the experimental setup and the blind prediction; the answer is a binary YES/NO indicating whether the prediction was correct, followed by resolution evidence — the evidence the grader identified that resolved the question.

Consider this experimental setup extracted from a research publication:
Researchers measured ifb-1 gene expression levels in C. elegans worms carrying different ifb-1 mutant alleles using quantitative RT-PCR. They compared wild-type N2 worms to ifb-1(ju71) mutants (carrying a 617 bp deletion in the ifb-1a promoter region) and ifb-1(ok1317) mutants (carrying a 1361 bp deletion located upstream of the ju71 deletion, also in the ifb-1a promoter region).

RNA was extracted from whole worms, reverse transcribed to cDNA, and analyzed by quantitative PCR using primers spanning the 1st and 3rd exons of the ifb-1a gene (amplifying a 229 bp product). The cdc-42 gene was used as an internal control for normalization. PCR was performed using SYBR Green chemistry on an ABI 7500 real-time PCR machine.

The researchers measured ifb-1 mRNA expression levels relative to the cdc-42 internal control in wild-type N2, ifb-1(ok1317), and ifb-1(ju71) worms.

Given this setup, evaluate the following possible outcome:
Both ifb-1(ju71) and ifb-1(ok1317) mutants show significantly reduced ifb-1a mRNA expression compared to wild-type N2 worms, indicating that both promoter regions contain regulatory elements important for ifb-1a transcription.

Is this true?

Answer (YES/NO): NO